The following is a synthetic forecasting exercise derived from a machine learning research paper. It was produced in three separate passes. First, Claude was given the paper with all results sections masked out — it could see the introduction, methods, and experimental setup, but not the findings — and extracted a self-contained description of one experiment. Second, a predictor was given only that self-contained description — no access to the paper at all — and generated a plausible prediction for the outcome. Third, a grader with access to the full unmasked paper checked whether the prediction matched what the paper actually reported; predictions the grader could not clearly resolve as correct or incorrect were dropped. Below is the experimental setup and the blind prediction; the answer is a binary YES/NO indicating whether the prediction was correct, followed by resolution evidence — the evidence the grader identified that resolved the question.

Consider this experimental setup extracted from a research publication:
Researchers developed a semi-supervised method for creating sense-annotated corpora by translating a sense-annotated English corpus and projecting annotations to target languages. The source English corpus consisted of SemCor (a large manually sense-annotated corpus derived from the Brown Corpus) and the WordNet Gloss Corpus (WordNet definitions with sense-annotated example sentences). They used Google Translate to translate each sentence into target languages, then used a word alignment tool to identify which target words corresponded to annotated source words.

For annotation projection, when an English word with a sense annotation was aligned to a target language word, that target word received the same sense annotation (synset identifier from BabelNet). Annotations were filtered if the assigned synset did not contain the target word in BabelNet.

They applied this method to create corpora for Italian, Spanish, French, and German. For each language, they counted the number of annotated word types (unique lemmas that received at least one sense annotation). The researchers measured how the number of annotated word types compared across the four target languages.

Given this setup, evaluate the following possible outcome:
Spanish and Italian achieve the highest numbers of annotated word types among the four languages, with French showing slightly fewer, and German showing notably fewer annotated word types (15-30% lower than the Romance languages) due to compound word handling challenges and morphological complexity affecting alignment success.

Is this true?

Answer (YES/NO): NO